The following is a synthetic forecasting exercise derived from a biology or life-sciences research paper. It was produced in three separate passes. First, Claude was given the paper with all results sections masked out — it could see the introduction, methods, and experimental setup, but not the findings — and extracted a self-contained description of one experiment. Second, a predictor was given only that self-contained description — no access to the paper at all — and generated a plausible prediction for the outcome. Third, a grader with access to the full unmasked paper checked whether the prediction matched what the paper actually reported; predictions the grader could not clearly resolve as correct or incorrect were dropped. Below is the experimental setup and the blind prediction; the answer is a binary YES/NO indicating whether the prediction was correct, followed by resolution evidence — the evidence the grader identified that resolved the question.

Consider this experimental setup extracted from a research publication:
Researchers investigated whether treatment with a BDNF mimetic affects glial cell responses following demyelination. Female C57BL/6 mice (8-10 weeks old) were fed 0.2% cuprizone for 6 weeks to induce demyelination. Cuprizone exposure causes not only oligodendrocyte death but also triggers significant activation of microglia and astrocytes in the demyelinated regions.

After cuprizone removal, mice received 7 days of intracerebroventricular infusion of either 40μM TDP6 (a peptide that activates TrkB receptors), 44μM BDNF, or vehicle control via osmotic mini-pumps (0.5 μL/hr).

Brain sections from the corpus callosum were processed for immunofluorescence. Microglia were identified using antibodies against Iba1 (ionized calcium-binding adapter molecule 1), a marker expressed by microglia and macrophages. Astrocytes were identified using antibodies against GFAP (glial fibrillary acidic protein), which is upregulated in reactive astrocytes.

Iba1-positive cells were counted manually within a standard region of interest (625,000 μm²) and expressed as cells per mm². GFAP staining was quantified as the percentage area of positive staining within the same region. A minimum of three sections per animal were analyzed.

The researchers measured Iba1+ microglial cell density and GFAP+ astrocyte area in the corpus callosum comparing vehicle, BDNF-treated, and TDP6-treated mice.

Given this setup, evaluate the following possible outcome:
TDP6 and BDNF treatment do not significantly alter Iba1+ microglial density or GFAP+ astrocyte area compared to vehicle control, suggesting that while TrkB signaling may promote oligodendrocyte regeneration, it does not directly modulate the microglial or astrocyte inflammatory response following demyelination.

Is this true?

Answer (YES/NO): YES